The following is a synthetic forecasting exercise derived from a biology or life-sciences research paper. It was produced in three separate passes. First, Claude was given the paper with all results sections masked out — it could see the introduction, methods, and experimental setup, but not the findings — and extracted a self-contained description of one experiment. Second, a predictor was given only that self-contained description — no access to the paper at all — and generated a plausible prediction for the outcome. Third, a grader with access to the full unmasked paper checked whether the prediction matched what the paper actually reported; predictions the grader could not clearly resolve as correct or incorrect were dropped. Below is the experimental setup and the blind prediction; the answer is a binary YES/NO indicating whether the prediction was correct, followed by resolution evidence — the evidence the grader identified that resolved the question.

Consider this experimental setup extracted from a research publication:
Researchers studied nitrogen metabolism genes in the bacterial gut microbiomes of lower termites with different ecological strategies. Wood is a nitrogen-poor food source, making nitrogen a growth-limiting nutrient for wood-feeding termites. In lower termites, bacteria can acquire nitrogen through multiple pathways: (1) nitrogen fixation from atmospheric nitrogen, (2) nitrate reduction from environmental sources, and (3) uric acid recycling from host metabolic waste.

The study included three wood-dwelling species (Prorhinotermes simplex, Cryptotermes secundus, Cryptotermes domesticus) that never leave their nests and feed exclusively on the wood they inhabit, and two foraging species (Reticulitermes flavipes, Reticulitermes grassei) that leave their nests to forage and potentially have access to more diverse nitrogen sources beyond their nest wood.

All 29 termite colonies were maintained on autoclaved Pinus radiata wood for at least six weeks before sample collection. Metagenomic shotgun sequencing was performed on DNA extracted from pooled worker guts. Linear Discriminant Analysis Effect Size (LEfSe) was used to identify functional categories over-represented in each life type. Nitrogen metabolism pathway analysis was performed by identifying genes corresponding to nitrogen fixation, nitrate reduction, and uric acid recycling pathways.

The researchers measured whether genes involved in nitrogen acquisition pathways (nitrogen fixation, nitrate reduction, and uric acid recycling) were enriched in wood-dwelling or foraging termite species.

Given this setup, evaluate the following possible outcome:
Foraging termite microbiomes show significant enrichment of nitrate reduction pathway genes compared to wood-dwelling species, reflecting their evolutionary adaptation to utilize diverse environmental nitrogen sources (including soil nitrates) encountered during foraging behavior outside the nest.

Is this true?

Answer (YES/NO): YES